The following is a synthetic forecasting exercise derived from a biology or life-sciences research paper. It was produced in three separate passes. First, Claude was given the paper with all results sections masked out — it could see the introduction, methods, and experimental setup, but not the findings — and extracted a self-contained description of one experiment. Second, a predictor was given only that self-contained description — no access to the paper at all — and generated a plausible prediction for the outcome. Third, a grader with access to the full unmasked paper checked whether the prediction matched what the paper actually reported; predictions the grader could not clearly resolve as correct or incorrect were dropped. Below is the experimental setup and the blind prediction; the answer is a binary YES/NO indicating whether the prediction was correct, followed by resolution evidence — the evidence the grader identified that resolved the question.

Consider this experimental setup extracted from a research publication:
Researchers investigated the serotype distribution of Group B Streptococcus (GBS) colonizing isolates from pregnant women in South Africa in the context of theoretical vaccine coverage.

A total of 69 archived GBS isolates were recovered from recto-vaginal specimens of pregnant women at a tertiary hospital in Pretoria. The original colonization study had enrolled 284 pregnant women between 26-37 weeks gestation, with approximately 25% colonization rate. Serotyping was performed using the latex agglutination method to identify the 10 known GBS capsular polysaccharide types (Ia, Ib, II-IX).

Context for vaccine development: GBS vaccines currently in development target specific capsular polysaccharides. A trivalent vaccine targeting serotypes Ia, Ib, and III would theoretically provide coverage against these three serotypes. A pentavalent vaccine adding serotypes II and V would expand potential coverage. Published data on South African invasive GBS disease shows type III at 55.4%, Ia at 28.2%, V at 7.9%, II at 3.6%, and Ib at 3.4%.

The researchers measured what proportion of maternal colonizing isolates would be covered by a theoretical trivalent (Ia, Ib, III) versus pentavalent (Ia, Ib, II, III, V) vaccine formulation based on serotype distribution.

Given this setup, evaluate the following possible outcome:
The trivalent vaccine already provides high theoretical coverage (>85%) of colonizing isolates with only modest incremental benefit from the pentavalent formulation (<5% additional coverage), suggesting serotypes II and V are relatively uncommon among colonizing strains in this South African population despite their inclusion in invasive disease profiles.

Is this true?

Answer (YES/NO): NO